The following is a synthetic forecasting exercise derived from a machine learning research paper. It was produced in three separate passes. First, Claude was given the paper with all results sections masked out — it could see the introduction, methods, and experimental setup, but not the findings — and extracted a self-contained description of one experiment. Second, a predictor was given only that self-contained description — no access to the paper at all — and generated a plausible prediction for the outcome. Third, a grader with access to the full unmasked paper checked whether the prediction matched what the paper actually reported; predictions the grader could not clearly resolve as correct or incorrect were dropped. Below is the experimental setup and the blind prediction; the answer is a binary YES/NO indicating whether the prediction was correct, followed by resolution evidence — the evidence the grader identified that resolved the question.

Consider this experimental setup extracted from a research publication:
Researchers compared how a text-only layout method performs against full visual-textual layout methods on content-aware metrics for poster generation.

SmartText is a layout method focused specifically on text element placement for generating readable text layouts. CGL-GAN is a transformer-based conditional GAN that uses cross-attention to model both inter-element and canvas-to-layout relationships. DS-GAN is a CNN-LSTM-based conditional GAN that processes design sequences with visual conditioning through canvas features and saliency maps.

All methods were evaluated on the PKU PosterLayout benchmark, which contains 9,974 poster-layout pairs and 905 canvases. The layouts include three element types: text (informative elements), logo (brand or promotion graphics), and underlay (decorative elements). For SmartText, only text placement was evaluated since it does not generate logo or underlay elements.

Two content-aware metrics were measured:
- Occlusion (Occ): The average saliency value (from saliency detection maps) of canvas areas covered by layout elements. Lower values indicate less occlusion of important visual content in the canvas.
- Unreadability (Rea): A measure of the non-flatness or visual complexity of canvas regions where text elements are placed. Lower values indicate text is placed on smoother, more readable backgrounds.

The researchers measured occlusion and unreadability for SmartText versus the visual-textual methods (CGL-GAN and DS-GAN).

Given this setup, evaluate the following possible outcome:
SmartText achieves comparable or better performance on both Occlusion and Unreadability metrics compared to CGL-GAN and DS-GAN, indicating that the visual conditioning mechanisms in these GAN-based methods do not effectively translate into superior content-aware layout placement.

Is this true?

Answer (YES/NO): YES